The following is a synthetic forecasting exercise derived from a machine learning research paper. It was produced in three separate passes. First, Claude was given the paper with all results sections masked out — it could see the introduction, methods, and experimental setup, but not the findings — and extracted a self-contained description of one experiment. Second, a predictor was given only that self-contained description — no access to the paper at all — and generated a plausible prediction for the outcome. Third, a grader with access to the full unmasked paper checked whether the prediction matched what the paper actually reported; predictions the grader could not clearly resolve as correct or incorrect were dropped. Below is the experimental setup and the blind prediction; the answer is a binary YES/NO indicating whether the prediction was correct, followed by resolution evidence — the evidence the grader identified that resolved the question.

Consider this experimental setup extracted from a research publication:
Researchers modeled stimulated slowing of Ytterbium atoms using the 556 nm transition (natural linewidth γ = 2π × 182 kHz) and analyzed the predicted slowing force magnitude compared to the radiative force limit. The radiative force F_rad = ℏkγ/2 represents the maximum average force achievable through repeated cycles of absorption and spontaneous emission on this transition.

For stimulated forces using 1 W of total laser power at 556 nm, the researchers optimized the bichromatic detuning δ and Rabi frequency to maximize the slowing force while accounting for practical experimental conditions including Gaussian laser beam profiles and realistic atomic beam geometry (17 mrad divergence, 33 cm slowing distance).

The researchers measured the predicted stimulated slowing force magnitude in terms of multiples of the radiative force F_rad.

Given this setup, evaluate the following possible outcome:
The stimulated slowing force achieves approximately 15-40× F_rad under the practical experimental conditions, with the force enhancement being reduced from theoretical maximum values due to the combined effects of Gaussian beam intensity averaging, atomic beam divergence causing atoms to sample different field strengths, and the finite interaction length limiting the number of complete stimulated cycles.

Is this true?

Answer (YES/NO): NO